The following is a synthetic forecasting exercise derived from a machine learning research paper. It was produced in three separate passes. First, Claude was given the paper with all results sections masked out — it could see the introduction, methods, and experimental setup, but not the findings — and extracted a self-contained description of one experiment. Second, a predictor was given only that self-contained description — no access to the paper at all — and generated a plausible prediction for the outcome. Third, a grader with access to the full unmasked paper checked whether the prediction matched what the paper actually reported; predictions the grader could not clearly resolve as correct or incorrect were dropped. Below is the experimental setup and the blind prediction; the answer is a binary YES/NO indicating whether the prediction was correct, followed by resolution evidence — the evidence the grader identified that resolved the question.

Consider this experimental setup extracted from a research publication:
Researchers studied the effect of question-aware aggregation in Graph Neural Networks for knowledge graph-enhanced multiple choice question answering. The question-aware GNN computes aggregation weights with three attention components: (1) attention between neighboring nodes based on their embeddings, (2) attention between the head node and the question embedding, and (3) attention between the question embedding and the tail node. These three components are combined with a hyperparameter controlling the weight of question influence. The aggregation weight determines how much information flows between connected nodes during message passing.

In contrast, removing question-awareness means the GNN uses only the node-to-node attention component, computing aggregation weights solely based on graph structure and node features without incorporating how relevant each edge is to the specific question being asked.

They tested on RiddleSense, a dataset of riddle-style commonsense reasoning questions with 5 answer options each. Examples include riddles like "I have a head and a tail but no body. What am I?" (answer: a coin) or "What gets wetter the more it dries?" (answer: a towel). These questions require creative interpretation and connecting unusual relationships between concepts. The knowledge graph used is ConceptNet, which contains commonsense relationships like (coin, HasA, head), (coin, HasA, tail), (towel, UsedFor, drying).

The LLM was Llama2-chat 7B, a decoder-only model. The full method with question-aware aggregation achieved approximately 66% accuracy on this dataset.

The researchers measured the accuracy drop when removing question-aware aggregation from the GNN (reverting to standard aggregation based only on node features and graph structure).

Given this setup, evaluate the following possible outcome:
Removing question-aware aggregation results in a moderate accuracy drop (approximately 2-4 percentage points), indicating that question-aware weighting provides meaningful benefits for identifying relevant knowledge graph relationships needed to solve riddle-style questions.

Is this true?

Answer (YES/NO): NO